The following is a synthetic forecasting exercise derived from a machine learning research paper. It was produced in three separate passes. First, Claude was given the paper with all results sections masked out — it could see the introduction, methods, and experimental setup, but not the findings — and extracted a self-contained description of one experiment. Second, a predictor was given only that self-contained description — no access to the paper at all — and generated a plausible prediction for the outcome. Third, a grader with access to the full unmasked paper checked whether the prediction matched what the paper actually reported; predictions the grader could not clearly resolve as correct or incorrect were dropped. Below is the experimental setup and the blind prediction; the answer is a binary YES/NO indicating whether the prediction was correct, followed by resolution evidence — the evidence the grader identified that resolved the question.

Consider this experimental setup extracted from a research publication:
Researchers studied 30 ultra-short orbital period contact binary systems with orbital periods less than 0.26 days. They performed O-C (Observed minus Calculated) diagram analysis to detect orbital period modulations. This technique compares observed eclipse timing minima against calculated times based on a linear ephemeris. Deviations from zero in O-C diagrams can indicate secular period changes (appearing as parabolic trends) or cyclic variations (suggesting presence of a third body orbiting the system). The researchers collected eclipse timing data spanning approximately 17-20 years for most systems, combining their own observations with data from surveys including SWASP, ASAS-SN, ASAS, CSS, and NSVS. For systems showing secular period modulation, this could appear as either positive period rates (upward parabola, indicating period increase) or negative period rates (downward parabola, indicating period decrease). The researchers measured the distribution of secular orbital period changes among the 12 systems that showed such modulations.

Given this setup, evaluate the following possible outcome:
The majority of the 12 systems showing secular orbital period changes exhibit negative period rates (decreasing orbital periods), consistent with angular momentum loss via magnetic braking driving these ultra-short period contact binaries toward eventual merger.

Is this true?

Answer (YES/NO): NO